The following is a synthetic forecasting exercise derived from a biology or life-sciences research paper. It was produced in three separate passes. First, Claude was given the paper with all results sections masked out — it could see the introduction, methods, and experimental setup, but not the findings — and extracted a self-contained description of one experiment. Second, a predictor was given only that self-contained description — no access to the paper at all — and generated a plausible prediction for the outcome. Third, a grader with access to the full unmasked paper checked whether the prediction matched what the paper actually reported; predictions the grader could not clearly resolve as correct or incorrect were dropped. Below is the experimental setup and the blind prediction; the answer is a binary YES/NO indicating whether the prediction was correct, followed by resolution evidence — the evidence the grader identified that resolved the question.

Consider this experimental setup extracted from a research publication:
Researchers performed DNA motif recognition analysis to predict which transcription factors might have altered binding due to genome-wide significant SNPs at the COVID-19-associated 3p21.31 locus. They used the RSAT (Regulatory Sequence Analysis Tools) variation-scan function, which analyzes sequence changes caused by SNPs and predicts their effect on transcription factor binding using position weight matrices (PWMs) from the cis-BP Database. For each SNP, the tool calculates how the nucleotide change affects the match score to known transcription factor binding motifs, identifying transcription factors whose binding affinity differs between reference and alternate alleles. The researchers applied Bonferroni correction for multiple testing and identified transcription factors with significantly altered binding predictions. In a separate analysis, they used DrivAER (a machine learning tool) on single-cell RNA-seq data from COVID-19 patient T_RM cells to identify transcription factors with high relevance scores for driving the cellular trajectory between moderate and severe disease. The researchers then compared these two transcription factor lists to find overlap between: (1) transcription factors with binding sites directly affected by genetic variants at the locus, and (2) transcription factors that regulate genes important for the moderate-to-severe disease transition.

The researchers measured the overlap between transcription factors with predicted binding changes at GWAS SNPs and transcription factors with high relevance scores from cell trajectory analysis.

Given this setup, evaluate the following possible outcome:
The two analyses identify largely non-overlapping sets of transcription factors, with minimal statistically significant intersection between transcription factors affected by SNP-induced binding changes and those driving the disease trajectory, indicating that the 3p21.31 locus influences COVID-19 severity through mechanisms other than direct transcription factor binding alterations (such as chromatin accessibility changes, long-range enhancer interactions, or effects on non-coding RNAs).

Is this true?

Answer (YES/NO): NO